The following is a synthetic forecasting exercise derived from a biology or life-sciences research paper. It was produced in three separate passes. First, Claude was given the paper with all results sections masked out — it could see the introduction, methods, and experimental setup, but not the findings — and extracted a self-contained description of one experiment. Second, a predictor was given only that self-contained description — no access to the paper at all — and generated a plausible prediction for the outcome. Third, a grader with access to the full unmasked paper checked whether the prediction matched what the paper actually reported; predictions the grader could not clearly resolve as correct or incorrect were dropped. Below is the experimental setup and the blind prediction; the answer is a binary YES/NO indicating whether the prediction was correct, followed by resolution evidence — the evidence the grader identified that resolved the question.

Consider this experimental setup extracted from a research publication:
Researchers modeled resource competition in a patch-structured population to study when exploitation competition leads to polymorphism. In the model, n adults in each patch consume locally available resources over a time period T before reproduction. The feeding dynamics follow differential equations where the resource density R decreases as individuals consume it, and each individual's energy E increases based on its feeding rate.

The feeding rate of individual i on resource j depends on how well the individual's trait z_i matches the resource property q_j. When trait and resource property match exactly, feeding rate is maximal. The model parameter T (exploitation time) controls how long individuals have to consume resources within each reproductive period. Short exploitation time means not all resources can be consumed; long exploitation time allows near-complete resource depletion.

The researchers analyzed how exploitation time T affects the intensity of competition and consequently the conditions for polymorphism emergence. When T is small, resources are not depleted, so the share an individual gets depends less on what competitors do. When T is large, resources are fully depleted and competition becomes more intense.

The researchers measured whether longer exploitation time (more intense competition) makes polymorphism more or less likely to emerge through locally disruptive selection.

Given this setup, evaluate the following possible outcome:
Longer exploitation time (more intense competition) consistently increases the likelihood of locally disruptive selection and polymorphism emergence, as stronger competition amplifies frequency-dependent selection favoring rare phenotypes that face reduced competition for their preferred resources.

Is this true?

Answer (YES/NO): YES